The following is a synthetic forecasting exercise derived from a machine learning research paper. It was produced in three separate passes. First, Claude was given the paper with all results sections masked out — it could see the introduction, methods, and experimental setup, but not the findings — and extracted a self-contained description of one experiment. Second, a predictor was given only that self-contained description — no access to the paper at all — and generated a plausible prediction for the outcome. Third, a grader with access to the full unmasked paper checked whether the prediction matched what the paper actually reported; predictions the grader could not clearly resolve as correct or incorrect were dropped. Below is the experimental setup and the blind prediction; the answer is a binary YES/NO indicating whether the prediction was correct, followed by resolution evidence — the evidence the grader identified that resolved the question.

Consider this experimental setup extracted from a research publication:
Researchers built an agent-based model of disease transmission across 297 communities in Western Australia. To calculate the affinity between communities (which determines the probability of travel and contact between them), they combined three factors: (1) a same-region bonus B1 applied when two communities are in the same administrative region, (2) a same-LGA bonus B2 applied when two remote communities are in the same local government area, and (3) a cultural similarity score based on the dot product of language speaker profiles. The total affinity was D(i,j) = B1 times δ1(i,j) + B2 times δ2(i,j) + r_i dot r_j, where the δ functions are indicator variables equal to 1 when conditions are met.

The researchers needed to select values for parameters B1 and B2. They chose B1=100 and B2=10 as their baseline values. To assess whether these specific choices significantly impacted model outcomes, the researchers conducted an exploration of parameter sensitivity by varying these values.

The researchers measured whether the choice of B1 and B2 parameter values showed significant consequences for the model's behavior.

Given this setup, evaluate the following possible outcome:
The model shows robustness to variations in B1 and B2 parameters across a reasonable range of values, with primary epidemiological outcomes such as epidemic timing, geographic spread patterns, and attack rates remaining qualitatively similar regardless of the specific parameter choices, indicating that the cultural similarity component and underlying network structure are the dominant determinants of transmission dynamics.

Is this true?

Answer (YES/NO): YES